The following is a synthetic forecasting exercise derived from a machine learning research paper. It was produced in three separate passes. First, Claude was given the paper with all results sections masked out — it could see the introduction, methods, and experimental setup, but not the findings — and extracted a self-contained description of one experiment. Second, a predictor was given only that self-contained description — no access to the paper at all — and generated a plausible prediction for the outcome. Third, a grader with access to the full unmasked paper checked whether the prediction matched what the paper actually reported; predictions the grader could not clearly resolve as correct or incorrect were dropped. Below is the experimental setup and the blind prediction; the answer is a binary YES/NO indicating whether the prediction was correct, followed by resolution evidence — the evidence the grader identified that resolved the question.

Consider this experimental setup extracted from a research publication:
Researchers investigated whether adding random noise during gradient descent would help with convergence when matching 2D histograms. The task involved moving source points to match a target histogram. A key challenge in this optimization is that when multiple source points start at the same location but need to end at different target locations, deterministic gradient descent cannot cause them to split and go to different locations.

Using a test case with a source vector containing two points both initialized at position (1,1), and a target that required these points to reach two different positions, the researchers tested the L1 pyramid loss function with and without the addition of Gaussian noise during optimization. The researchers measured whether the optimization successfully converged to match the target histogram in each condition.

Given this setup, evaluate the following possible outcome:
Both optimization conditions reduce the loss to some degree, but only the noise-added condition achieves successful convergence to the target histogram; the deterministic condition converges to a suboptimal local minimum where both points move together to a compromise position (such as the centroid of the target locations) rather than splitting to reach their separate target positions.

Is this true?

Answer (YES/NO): NO